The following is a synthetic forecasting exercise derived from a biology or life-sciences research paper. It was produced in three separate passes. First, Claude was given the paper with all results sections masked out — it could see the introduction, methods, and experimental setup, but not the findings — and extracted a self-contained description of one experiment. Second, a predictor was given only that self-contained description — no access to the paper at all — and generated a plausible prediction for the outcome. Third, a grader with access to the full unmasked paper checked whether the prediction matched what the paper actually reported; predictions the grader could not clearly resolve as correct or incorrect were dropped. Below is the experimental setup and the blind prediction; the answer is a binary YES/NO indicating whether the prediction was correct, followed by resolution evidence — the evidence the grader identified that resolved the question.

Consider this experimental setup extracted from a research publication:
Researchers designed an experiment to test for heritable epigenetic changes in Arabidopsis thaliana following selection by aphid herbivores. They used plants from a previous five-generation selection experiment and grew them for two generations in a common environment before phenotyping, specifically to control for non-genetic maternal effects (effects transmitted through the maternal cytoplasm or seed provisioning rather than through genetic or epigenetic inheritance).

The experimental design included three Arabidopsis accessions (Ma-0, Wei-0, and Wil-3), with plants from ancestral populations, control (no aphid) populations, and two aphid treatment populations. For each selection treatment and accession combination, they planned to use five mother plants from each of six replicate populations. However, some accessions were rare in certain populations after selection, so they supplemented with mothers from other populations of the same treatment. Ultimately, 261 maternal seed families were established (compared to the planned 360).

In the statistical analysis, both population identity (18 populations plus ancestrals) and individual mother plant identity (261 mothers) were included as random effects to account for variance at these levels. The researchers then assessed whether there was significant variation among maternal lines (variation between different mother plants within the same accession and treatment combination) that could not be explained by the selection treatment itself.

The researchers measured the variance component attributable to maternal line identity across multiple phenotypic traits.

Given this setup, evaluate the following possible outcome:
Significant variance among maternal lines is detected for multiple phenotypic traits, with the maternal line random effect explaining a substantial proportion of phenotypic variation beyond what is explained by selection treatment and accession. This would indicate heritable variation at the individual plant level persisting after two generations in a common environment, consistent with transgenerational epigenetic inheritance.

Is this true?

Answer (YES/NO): NO